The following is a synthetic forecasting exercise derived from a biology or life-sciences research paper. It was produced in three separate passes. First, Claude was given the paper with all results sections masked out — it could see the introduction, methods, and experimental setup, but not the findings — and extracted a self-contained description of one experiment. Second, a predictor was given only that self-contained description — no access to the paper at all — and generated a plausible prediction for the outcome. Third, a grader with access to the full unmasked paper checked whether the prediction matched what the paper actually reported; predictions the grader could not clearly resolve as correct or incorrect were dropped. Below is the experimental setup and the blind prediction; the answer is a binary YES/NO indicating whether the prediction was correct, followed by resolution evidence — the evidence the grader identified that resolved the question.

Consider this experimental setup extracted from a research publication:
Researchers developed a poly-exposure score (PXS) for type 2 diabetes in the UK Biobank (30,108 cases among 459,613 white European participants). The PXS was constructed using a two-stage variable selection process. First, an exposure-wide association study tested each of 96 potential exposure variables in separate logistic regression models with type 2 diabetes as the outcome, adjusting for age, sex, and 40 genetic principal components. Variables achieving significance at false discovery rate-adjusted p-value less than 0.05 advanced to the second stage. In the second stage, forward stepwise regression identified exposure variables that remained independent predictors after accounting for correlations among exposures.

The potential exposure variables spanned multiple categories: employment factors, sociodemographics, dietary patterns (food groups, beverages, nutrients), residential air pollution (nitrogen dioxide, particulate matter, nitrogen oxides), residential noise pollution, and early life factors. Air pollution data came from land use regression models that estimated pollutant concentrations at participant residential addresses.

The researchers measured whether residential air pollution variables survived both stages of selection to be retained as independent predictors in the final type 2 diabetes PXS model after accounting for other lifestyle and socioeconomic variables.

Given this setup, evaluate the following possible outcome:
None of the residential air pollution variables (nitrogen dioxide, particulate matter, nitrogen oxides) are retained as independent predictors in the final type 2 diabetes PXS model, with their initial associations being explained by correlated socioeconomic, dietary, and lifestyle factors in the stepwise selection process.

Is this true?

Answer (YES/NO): NO